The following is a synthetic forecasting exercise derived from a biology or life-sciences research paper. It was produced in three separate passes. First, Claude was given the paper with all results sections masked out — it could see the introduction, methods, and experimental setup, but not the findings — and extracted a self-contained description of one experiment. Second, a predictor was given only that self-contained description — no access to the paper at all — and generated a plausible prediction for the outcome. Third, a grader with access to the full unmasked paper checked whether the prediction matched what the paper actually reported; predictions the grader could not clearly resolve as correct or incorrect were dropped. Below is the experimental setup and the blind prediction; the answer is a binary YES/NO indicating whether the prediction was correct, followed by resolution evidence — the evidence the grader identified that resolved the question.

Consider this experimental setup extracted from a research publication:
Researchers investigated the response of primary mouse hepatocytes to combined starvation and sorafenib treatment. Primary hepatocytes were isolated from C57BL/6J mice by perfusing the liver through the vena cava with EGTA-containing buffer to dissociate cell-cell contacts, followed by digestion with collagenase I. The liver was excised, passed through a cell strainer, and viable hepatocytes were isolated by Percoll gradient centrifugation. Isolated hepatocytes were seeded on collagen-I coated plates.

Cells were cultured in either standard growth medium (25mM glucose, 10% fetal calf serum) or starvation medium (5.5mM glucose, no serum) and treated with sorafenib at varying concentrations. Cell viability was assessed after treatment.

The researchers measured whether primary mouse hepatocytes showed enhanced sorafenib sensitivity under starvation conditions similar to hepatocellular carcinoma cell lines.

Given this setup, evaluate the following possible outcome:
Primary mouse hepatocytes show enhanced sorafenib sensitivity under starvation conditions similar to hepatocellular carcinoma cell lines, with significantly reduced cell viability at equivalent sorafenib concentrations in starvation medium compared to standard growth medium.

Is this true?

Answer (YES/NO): NO